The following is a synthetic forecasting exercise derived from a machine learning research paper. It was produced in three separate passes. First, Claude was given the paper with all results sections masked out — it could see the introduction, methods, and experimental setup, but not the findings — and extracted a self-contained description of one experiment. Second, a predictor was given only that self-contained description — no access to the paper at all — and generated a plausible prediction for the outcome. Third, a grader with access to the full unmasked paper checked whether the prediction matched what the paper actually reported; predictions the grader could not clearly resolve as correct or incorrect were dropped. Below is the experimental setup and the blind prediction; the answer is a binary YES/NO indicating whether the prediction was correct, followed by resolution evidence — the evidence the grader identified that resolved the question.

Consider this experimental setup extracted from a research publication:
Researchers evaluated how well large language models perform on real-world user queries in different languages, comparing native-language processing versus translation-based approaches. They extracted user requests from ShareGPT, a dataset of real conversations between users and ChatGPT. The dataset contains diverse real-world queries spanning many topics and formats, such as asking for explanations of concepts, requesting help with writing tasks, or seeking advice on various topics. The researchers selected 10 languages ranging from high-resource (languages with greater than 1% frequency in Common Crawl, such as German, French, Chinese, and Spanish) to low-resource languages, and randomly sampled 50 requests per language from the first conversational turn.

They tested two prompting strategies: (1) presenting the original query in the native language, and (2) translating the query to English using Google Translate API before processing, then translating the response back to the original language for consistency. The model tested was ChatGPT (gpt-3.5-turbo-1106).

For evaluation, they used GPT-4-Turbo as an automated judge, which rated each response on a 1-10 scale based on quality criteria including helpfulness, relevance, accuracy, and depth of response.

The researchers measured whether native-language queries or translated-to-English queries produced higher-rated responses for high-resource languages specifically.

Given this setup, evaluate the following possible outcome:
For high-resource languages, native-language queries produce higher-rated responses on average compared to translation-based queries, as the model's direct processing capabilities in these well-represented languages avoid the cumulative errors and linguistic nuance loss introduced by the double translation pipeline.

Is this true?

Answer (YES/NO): YES